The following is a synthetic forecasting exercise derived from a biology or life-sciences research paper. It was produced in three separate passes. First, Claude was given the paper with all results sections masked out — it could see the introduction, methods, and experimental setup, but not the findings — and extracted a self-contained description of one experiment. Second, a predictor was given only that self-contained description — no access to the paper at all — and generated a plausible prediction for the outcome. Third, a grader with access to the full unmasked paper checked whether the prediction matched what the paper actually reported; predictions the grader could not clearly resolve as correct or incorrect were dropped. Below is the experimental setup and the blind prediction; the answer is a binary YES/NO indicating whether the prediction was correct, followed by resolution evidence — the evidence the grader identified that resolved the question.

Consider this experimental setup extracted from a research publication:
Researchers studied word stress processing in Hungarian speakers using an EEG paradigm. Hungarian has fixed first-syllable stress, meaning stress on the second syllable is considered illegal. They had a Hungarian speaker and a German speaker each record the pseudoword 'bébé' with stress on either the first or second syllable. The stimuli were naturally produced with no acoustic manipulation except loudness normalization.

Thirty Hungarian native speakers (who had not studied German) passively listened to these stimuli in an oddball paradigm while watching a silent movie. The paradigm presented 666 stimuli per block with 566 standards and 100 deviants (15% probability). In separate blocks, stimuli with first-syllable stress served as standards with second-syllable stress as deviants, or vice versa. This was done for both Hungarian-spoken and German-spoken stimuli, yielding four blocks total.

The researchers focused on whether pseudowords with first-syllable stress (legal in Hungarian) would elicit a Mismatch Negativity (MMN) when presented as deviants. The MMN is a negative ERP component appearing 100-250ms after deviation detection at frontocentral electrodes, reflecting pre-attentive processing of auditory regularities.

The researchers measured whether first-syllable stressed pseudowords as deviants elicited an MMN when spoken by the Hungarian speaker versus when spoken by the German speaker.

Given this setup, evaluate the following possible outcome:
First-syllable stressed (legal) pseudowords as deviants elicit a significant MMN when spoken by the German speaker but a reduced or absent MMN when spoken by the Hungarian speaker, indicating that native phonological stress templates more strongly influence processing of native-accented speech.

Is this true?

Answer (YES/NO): YES